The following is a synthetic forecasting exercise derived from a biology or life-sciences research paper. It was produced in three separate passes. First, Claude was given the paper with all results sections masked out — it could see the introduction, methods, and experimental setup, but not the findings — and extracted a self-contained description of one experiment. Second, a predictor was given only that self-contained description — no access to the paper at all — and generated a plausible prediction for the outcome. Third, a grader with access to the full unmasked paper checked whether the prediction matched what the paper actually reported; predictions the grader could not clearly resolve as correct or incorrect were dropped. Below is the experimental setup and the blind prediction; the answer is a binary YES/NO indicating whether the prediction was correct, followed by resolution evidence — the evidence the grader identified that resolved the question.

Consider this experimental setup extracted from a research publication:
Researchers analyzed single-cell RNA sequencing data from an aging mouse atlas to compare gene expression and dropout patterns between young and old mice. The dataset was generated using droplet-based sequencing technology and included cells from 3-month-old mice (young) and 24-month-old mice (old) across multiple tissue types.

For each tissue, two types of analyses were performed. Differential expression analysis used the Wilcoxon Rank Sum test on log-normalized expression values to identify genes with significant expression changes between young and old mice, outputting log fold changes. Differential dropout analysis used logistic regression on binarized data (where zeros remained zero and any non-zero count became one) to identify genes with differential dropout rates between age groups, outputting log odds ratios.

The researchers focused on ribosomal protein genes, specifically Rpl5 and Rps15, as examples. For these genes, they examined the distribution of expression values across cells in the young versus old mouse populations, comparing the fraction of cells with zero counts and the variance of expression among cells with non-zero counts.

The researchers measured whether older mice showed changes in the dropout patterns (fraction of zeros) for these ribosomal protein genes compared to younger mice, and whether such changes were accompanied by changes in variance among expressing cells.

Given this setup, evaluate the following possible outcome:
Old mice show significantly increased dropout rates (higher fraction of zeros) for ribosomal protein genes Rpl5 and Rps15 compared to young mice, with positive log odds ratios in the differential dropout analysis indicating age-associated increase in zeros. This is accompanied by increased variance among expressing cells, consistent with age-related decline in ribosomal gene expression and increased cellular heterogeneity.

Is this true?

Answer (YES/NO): NO